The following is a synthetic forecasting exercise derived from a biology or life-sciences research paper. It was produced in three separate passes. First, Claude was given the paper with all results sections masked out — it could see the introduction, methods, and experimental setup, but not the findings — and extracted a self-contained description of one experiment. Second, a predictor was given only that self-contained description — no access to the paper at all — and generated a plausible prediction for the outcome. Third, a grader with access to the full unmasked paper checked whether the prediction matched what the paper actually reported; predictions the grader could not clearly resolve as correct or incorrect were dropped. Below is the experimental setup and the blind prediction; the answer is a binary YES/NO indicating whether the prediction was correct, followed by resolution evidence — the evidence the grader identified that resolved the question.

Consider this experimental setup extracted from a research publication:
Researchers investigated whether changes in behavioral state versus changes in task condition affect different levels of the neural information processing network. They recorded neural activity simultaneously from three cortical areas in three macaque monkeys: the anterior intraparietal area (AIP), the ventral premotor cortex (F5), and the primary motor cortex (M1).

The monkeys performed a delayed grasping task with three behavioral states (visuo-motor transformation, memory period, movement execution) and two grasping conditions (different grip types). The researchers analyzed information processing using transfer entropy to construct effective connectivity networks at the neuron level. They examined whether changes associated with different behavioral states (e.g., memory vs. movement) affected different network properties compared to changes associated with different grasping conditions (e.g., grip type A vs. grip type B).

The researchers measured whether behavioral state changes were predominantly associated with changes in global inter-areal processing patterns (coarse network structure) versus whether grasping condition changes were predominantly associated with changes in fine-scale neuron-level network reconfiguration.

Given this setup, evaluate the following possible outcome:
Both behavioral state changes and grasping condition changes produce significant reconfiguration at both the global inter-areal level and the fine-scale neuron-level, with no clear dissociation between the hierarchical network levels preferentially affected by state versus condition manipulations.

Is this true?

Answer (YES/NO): NO